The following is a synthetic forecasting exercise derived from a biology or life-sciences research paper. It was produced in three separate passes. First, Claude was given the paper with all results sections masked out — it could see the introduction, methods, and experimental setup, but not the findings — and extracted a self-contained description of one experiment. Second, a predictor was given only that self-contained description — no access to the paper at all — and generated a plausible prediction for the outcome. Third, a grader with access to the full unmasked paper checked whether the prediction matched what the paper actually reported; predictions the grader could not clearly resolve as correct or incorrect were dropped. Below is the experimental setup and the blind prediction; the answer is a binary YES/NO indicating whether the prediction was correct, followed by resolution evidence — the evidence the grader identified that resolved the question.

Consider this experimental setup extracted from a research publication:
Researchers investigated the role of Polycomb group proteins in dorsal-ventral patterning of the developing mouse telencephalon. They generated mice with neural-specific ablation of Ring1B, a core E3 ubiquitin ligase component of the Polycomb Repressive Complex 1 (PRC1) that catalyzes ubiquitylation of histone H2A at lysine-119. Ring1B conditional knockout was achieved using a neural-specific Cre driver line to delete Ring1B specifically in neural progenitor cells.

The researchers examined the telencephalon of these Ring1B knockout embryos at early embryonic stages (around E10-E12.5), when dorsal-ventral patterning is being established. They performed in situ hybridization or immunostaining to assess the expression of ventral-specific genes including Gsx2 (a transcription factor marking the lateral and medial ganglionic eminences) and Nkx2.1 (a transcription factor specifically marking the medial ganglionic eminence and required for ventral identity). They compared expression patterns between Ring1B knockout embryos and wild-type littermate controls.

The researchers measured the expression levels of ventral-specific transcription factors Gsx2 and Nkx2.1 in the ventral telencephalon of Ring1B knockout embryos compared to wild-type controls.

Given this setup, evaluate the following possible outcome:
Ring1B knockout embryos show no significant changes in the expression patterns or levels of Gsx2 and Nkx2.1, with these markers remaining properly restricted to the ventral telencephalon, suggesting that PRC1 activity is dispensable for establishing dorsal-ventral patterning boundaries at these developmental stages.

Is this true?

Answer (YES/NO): NO